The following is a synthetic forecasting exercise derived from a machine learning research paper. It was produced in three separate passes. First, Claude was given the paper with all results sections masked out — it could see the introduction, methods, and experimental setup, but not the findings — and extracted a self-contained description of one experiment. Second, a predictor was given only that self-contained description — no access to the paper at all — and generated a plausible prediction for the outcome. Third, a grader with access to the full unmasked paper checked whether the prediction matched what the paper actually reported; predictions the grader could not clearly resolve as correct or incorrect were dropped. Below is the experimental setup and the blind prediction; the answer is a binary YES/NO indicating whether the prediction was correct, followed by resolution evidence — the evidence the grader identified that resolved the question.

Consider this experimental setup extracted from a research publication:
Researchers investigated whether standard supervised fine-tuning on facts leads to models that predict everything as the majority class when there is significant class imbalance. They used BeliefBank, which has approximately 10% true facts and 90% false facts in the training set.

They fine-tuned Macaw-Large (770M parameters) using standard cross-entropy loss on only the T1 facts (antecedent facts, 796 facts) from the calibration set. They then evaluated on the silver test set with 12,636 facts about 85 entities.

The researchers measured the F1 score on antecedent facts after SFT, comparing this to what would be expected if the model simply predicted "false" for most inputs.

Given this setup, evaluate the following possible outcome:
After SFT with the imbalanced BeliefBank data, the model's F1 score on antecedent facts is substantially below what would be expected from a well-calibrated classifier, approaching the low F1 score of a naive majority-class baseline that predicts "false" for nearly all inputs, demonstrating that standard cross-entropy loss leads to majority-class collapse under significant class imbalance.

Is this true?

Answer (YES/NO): YES